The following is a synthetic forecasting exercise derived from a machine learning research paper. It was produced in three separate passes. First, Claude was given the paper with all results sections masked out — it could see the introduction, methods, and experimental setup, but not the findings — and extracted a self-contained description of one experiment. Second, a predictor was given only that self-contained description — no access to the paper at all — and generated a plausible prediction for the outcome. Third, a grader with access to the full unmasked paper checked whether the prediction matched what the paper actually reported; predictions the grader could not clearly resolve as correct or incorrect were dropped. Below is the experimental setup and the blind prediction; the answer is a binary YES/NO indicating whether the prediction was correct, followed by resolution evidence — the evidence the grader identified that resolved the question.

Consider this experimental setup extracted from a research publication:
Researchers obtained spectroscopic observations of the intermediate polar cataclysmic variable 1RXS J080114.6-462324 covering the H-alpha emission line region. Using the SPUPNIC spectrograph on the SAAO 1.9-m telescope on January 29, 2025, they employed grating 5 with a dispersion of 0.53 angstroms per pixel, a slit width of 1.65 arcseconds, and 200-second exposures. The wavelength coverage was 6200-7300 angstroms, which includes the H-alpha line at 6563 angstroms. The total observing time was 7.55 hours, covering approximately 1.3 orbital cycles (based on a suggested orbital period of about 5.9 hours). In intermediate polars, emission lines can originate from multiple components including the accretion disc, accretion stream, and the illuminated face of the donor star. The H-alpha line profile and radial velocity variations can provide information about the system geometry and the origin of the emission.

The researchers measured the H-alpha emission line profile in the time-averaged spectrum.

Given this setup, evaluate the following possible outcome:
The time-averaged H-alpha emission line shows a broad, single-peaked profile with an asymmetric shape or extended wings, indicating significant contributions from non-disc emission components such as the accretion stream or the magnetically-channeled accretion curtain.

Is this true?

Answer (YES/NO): NO